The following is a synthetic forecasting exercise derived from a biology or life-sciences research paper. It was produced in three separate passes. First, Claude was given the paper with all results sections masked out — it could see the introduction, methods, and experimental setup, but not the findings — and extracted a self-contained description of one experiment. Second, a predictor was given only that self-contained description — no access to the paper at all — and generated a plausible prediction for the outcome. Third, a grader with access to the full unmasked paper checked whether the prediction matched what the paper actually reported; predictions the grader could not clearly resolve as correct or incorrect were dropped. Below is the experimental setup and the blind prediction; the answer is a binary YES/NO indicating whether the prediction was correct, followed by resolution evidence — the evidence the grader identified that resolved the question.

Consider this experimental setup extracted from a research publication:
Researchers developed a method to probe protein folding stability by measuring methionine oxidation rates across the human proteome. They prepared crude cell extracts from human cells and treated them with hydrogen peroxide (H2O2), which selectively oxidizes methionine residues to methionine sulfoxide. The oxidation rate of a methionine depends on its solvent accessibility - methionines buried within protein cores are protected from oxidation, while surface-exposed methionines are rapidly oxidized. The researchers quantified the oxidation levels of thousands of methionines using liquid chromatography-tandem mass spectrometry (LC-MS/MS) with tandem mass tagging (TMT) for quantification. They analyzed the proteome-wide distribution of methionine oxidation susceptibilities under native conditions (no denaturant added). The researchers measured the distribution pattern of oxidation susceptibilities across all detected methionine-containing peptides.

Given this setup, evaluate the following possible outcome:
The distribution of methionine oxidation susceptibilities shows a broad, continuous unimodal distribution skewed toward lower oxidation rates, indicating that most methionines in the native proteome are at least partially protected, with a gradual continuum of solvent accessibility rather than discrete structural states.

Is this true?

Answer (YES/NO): NO